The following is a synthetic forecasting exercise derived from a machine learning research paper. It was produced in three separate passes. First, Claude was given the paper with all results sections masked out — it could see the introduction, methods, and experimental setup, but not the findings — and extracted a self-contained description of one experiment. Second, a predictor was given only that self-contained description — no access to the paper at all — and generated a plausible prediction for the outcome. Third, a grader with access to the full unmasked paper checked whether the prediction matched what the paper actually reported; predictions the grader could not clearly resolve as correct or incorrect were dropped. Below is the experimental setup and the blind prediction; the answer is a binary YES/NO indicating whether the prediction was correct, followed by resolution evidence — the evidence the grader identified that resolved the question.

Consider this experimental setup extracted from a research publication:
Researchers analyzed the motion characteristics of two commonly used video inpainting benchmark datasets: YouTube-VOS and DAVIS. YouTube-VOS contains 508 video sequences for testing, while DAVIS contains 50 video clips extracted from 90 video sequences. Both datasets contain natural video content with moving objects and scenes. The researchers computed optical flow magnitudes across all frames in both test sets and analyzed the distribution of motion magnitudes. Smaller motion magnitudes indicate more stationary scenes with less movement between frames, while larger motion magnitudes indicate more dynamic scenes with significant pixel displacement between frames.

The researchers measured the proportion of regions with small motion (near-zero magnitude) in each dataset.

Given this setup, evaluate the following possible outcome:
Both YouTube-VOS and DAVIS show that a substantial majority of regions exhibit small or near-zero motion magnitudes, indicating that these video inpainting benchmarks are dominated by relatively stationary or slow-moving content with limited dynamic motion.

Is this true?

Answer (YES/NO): NO